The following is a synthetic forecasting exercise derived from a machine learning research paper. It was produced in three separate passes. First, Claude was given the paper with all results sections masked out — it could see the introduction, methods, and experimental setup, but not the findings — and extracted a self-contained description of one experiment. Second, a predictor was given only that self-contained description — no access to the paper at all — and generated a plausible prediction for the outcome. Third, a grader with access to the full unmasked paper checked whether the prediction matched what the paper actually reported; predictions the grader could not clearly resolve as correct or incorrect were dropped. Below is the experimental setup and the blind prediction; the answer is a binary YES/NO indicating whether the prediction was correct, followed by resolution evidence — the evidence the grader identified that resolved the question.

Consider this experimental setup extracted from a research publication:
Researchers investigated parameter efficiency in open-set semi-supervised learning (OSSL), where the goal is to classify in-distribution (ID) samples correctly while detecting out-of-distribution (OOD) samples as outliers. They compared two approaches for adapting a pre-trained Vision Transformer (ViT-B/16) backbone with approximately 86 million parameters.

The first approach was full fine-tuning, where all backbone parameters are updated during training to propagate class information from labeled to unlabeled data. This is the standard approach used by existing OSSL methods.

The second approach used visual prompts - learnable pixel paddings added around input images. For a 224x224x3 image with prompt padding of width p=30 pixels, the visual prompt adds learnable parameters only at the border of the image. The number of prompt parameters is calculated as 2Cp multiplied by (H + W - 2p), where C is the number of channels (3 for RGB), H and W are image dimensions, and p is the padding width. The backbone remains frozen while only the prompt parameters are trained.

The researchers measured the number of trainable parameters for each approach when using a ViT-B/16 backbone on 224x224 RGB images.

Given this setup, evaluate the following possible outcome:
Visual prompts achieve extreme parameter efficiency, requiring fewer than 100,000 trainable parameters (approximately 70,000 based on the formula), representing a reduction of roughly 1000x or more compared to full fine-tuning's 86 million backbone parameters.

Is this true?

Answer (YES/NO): NO